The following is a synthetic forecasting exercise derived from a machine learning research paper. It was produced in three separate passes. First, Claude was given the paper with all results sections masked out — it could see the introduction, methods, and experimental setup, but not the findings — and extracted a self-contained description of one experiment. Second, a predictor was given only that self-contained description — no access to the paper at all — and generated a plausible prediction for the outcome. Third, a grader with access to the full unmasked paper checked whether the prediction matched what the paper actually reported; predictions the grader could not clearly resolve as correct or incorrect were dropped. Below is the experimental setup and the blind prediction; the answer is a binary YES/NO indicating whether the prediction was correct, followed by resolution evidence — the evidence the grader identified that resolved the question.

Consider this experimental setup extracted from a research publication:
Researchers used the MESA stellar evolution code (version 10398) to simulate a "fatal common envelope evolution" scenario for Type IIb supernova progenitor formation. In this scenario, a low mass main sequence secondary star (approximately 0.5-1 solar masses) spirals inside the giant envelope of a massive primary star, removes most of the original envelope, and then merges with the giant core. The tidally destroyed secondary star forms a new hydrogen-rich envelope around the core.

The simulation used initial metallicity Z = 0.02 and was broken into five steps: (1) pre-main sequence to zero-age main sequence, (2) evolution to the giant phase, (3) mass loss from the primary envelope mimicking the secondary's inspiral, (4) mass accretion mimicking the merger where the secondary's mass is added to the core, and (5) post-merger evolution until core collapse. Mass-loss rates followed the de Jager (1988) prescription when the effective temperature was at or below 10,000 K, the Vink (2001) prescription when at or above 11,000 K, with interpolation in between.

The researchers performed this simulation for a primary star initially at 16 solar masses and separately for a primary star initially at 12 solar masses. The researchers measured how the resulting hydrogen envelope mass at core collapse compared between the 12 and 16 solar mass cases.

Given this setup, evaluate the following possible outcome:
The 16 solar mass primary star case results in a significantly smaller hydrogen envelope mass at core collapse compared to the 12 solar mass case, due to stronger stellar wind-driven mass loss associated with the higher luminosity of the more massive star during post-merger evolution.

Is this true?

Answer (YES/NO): NO